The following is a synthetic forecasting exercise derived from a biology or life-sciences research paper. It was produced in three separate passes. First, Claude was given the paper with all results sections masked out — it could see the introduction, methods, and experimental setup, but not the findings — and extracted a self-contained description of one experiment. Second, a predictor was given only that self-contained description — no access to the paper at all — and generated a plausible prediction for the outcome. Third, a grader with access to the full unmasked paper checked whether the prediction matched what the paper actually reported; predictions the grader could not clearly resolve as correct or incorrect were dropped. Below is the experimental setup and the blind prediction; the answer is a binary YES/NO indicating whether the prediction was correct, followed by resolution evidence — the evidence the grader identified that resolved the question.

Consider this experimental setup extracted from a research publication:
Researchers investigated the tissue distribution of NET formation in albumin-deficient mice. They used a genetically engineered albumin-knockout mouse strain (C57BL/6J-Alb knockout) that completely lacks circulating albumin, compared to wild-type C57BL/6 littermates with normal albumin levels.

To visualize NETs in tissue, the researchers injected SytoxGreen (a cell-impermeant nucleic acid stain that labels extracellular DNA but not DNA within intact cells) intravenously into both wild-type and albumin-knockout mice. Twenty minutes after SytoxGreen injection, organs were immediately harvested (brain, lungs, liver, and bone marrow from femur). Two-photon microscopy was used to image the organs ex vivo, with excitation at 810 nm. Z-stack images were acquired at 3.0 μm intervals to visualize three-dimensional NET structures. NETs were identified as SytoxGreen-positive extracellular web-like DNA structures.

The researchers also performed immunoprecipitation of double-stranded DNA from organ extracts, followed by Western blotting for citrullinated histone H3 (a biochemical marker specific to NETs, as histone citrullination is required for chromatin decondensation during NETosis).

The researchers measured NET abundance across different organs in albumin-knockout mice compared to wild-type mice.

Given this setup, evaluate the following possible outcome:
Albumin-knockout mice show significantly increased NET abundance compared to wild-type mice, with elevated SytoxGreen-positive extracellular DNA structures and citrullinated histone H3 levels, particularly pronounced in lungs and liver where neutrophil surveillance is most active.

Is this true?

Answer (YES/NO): NO